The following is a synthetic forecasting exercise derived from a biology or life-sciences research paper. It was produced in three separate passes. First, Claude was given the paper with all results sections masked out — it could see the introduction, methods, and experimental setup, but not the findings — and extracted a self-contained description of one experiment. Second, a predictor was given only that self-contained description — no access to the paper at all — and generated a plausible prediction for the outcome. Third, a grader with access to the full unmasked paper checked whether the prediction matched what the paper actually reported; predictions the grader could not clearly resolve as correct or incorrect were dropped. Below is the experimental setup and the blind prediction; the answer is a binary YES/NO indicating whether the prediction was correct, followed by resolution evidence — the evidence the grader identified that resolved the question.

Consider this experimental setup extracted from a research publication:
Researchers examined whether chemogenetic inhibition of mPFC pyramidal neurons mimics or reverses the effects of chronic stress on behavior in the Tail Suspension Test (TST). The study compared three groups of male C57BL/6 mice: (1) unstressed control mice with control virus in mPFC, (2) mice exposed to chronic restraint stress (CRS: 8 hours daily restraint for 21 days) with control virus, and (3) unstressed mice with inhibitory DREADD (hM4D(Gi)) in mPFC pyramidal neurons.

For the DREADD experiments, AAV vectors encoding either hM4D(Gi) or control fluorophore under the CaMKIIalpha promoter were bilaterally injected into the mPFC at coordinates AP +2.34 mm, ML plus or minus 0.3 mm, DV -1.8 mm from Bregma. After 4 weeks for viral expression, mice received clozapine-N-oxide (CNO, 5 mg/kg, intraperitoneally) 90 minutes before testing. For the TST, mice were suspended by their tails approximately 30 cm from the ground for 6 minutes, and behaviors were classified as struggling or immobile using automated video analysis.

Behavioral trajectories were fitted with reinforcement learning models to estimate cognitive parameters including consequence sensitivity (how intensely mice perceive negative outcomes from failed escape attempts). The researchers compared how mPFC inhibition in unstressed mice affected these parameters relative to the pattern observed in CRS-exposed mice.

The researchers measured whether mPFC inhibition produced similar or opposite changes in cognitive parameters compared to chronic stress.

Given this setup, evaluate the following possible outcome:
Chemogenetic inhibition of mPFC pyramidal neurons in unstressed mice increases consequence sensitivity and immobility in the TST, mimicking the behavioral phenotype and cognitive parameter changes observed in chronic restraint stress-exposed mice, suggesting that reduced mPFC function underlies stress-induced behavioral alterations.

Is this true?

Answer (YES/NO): NO